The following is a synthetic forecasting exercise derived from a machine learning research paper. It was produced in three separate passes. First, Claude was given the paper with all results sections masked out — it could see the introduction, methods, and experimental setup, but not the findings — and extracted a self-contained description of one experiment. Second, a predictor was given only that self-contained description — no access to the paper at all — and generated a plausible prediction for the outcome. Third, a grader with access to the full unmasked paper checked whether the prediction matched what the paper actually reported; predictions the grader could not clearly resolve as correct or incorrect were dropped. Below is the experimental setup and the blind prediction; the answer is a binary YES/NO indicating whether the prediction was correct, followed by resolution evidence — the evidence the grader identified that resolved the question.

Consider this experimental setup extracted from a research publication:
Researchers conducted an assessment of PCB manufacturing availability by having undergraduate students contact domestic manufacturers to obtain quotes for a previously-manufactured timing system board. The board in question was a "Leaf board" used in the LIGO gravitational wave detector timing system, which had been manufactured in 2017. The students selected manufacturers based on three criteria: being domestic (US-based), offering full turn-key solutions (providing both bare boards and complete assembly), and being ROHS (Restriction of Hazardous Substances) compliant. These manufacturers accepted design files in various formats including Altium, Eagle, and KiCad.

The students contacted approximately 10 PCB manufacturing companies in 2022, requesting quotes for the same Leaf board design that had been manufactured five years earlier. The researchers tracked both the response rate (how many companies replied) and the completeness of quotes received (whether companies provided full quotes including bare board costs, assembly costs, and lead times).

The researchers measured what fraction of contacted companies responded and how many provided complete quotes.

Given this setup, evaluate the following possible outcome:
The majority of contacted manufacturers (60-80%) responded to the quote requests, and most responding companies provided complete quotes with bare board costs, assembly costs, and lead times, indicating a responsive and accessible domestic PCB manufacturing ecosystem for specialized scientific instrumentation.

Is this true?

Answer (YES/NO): YES